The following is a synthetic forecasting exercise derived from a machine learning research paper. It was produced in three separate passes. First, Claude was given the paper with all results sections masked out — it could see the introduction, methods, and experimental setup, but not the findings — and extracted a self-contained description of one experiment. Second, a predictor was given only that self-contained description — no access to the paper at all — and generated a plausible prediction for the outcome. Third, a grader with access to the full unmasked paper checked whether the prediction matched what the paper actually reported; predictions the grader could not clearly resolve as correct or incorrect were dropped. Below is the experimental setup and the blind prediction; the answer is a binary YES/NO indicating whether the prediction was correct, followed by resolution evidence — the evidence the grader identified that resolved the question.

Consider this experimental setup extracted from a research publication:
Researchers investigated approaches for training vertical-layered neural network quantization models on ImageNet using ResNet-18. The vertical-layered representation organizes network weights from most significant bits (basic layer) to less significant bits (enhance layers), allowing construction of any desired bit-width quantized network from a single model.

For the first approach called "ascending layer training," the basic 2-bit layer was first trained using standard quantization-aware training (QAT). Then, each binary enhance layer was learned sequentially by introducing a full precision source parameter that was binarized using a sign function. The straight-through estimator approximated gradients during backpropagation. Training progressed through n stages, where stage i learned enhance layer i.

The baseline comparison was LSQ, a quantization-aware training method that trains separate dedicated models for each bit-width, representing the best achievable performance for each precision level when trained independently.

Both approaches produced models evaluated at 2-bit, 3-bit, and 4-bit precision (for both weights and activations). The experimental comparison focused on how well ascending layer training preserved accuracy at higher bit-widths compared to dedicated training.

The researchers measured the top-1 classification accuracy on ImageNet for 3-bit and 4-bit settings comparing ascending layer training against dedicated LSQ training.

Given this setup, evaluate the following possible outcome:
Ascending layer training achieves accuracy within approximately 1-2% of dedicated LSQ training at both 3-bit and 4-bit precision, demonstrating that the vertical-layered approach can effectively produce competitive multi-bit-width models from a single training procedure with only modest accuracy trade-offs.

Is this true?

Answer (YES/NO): NO